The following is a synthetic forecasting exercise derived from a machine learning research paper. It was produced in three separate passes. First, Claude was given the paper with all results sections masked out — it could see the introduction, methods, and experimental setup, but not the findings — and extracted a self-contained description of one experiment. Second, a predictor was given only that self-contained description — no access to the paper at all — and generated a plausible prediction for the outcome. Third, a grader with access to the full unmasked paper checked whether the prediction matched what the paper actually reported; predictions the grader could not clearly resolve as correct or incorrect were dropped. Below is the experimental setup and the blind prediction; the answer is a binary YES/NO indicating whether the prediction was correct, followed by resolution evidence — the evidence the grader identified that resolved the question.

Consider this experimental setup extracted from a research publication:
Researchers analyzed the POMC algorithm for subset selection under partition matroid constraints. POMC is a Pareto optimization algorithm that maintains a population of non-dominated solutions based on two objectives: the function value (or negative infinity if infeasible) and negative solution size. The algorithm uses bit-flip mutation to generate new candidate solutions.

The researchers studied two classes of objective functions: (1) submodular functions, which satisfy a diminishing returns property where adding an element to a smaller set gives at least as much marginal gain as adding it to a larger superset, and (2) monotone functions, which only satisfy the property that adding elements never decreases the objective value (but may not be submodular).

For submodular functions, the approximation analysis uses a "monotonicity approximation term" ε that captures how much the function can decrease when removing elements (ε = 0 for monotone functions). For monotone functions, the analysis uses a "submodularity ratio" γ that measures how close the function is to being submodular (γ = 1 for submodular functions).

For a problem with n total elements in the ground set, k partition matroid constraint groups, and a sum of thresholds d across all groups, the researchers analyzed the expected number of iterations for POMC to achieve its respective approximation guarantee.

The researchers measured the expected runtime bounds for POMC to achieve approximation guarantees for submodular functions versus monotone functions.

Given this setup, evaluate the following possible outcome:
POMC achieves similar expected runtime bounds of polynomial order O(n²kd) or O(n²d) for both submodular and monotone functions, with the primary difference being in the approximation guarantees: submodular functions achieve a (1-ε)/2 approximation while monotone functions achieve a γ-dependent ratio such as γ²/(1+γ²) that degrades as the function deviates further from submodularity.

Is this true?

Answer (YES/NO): NO